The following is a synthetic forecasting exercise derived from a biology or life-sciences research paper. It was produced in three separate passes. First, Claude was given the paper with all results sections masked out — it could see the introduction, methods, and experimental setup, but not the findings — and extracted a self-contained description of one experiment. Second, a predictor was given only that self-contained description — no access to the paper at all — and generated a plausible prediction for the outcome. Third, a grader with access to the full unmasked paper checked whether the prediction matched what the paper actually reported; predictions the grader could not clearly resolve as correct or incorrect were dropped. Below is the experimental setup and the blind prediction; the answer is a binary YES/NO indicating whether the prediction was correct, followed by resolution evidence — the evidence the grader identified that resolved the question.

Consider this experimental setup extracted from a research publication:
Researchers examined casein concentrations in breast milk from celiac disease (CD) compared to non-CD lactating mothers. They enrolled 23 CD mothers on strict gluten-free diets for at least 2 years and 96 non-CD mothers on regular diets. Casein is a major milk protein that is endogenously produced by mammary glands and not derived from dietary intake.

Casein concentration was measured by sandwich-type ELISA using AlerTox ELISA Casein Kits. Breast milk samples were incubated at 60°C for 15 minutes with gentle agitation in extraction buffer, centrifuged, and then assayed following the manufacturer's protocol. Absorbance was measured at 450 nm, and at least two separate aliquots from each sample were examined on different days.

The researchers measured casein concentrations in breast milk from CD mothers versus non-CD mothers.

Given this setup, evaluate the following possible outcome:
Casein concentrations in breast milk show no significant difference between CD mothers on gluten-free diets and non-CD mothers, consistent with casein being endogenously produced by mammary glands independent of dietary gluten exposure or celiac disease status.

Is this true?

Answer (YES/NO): YES